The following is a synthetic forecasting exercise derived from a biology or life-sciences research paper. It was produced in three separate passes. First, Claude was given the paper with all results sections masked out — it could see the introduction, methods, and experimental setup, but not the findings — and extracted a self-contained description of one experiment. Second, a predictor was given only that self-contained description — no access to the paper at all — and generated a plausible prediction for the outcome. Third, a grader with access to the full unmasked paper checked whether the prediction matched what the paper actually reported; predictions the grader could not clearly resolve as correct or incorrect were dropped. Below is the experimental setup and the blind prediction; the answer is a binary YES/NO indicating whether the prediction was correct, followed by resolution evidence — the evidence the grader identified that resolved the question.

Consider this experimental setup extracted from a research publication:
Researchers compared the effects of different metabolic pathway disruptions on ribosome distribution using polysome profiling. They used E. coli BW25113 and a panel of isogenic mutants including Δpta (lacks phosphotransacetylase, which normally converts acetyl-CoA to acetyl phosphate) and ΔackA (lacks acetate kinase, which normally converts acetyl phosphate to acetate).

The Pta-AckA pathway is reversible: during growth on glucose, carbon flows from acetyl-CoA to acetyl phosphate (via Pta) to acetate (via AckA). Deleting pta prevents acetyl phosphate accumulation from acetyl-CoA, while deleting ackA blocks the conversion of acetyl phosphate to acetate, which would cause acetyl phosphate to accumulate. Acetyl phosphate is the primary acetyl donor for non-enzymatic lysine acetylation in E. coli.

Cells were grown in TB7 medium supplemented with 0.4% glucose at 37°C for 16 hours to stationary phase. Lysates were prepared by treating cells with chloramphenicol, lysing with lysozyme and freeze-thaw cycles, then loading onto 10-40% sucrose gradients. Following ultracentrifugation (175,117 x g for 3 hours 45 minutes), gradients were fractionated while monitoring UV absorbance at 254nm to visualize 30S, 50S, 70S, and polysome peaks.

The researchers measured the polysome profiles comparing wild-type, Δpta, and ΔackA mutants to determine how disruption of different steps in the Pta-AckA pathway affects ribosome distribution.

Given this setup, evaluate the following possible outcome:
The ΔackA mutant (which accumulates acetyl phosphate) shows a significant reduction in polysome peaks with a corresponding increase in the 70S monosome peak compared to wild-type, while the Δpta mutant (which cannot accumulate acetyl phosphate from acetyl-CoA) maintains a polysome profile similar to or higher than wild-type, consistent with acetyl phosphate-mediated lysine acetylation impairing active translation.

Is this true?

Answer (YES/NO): NO